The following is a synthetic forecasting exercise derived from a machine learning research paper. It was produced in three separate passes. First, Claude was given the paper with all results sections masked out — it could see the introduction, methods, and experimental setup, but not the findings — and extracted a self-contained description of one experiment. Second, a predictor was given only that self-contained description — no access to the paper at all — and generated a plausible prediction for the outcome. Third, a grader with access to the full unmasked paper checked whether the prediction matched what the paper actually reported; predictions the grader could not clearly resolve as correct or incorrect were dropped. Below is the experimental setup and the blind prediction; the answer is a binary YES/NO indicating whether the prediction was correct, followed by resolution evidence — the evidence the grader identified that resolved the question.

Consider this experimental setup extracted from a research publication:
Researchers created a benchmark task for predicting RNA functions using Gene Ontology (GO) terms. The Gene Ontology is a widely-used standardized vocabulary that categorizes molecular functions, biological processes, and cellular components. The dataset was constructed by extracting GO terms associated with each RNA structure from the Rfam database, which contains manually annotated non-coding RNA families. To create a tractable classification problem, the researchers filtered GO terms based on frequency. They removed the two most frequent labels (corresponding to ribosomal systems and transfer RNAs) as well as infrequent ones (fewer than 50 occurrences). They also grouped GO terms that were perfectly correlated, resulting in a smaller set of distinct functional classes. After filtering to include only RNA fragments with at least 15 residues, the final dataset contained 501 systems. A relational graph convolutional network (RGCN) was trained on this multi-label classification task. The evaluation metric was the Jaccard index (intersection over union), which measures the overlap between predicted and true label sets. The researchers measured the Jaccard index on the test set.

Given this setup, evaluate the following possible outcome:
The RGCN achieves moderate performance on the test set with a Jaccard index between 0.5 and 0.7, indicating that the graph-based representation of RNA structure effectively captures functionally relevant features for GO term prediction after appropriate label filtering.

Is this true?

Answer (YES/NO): NO